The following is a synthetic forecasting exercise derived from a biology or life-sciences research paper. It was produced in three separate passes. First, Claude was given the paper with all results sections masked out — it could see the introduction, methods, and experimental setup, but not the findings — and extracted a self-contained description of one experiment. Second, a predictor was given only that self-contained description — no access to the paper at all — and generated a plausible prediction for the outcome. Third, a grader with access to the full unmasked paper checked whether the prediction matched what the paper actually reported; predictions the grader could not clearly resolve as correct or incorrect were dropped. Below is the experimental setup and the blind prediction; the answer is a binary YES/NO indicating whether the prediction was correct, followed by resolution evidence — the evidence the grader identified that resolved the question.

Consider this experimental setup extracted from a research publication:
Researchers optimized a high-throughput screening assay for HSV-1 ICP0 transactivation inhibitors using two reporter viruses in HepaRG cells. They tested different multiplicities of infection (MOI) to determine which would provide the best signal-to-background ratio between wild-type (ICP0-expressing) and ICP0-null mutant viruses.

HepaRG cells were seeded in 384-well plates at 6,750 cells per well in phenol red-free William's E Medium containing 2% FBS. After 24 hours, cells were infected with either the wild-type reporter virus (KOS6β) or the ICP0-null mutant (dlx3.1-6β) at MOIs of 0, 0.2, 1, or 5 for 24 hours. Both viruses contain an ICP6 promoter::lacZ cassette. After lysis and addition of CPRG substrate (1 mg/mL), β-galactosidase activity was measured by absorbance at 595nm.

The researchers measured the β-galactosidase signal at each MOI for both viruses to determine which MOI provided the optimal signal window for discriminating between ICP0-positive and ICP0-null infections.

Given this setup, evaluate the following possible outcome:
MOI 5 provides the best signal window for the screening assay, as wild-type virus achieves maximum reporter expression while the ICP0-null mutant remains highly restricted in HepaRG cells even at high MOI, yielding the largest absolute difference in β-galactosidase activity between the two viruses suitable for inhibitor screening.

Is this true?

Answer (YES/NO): NO